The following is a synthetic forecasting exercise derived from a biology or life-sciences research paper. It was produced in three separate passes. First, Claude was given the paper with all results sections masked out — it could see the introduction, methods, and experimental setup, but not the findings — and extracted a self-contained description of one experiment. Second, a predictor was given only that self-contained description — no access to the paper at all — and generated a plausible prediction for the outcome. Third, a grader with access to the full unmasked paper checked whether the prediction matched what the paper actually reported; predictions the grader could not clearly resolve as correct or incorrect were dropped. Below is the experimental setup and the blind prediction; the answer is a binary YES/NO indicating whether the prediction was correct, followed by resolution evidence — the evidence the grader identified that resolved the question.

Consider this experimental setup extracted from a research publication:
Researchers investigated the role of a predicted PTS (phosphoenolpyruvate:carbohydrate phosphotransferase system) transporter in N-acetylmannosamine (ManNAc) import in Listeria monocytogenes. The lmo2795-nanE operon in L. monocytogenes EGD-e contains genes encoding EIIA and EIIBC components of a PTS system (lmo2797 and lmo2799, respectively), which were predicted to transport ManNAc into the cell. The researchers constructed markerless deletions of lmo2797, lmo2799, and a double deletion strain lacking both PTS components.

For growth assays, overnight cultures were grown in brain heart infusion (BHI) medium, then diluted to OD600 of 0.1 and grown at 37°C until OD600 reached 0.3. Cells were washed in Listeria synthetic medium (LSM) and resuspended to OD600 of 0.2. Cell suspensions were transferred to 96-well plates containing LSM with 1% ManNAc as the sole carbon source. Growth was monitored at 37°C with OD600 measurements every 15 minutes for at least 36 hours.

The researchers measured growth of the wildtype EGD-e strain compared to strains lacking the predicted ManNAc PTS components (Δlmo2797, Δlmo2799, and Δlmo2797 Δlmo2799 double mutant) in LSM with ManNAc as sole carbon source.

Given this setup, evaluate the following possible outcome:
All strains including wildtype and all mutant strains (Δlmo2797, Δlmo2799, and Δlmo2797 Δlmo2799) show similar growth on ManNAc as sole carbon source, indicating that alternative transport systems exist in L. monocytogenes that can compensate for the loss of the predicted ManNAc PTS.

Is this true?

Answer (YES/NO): NO